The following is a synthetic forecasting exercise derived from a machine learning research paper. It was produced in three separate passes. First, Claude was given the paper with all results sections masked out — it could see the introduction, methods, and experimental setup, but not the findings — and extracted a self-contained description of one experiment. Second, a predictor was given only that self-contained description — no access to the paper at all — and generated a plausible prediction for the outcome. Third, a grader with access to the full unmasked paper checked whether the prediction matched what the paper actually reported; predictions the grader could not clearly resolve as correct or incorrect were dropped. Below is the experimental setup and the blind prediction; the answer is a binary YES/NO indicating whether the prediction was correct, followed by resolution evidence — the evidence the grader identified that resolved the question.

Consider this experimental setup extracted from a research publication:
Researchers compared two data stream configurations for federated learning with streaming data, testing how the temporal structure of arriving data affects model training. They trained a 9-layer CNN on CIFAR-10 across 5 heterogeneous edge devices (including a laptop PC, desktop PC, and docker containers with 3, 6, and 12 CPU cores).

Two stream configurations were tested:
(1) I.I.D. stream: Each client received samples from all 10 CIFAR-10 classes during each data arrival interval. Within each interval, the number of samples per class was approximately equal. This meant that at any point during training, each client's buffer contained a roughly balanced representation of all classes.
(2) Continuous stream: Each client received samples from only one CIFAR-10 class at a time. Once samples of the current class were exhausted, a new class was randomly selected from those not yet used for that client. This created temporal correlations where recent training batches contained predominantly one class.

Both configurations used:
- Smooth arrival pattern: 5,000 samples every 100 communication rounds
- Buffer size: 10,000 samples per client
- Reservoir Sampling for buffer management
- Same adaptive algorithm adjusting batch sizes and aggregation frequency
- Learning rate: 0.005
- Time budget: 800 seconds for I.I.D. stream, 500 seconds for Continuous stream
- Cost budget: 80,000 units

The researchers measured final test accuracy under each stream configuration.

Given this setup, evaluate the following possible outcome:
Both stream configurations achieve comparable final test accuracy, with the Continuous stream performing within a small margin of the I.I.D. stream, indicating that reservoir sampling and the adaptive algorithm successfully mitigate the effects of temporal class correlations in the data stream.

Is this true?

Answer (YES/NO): YES